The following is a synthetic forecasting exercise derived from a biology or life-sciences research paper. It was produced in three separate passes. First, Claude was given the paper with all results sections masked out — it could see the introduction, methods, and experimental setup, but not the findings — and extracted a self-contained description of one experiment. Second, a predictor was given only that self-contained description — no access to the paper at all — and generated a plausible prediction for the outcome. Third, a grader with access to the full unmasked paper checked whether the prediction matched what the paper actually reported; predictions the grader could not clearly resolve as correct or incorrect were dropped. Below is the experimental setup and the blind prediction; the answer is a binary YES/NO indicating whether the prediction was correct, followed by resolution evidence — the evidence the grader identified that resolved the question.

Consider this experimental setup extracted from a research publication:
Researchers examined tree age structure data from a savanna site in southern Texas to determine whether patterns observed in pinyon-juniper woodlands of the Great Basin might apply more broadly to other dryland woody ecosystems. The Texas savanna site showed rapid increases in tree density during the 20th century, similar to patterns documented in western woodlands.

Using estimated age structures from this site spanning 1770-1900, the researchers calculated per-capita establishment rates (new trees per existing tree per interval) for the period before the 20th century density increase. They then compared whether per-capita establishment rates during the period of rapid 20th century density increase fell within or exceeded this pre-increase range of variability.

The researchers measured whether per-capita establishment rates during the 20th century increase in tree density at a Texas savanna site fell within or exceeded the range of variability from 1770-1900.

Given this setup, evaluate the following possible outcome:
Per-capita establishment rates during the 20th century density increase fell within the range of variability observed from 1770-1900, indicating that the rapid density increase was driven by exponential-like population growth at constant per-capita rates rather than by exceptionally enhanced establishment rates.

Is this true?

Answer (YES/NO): YES